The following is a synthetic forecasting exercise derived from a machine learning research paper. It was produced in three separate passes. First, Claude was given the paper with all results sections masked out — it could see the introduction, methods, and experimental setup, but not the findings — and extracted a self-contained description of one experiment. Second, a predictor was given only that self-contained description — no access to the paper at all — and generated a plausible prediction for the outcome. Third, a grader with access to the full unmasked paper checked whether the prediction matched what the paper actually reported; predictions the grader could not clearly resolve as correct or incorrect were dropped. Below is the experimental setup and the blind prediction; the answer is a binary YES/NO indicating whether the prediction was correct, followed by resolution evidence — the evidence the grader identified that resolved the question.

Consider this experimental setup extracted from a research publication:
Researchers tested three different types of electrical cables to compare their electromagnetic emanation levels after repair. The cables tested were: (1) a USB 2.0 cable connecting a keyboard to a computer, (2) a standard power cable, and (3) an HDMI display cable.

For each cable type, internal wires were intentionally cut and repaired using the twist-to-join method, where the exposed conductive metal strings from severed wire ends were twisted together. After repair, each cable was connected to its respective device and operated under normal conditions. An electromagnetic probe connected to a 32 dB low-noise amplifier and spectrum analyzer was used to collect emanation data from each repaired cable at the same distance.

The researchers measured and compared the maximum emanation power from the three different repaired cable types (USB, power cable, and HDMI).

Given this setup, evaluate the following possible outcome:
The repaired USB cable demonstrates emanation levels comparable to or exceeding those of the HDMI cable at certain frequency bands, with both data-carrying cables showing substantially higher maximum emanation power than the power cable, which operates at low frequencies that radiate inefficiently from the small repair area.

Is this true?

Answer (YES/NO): NO